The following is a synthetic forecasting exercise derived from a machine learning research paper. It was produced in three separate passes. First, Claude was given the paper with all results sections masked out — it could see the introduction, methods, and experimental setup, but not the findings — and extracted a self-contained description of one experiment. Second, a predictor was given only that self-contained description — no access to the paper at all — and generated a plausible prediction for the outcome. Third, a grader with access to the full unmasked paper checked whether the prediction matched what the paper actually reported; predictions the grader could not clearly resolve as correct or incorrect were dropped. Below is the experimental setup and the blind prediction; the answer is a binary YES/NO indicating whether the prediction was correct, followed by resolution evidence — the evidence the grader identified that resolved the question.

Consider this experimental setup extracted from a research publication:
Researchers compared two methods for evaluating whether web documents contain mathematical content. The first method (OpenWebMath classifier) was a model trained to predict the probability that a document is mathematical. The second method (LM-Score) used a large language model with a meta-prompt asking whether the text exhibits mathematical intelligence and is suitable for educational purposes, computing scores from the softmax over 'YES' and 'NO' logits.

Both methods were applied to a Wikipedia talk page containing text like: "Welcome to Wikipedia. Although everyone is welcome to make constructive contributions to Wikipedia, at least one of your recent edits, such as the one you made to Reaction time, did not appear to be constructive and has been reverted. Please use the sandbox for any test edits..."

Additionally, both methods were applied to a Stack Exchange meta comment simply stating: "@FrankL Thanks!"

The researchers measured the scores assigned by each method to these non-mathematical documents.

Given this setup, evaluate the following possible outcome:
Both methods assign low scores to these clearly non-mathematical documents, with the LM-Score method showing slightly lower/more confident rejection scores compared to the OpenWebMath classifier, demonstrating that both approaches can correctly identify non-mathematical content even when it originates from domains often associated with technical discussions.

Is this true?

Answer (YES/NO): NO